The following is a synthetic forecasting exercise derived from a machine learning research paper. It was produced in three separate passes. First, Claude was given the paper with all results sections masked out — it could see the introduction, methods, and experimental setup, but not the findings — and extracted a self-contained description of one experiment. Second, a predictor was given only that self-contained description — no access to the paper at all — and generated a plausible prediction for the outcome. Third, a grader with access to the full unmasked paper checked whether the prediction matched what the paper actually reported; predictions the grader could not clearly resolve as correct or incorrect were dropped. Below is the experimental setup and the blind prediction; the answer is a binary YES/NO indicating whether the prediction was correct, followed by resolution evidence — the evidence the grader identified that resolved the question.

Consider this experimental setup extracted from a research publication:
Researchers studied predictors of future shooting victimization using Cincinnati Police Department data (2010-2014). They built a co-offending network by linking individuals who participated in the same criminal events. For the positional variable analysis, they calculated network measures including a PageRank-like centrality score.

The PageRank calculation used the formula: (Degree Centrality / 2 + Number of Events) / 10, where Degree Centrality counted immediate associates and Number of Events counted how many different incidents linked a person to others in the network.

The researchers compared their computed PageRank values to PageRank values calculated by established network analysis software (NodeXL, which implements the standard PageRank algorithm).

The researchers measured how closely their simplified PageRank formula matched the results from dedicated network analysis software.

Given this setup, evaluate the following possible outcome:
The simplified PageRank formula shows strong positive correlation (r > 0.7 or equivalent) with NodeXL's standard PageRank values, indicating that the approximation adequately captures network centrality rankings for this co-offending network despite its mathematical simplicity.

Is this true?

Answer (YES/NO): YES